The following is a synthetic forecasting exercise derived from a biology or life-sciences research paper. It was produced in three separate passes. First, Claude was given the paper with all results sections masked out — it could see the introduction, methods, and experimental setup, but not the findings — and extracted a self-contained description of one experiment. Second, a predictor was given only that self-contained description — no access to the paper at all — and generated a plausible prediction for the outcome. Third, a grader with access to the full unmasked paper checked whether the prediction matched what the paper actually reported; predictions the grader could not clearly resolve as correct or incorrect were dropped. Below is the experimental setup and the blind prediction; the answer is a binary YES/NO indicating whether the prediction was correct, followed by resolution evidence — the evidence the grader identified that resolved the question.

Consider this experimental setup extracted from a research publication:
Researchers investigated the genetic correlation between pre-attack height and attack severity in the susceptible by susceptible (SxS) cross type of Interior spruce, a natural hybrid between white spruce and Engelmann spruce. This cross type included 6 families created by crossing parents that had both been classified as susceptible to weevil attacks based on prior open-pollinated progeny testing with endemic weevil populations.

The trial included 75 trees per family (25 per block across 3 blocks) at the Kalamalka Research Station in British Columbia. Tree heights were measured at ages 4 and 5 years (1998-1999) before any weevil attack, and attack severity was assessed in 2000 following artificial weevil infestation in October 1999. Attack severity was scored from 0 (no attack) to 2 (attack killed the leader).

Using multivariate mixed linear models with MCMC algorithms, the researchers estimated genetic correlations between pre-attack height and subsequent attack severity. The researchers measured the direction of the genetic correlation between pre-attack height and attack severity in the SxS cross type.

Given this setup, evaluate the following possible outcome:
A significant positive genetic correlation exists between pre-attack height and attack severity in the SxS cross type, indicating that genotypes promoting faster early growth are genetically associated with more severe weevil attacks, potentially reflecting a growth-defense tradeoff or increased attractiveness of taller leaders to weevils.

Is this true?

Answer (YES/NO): YES